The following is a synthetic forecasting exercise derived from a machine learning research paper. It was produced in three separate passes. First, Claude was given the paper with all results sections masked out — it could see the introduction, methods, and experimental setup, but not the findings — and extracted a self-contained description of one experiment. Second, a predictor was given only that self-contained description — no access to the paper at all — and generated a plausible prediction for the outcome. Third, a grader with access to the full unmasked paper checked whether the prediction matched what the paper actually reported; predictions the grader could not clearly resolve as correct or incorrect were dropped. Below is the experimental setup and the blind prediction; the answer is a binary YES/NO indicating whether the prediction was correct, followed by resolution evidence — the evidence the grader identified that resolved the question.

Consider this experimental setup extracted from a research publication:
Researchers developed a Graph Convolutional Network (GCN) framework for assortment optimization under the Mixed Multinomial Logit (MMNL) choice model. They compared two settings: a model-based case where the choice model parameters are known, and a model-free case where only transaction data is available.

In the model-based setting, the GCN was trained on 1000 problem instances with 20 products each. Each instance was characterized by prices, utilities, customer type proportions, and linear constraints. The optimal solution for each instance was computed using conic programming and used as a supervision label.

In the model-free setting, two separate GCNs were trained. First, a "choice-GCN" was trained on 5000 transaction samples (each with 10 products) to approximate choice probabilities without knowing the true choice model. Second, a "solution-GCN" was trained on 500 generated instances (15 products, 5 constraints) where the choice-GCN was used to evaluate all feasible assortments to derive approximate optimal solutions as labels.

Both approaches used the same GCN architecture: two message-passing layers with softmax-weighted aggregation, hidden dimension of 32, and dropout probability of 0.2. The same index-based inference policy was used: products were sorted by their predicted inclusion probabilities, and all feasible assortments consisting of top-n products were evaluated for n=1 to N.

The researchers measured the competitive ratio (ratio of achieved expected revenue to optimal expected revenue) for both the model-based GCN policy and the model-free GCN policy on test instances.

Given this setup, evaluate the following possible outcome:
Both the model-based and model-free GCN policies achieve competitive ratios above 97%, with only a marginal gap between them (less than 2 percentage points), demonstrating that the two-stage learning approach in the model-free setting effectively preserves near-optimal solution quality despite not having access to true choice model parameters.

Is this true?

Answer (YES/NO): NO